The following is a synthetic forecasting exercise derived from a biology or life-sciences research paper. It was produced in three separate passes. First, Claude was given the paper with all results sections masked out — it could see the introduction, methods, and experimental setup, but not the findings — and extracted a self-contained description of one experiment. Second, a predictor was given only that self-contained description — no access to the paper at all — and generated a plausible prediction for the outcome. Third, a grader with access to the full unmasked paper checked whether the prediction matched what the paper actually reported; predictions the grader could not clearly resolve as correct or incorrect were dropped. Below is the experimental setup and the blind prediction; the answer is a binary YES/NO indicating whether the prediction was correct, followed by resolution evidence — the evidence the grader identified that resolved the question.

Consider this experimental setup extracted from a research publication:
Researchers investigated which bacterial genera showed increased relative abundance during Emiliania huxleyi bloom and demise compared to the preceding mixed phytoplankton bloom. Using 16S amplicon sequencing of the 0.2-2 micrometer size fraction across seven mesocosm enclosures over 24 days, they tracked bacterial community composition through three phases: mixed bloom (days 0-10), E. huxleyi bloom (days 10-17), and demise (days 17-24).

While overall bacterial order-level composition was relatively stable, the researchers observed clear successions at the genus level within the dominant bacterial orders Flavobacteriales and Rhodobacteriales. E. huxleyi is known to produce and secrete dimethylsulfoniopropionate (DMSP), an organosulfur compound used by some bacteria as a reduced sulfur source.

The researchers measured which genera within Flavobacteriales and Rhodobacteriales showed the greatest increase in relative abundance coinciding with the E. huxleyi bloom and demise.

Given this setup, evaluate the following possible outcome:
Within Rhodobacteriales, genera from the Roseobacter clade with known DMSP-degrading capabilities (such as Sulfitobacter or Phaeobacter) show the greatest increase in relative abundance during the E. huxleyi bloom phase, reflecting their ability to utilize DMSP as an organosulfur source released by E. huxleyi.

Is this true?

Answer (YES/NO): YES